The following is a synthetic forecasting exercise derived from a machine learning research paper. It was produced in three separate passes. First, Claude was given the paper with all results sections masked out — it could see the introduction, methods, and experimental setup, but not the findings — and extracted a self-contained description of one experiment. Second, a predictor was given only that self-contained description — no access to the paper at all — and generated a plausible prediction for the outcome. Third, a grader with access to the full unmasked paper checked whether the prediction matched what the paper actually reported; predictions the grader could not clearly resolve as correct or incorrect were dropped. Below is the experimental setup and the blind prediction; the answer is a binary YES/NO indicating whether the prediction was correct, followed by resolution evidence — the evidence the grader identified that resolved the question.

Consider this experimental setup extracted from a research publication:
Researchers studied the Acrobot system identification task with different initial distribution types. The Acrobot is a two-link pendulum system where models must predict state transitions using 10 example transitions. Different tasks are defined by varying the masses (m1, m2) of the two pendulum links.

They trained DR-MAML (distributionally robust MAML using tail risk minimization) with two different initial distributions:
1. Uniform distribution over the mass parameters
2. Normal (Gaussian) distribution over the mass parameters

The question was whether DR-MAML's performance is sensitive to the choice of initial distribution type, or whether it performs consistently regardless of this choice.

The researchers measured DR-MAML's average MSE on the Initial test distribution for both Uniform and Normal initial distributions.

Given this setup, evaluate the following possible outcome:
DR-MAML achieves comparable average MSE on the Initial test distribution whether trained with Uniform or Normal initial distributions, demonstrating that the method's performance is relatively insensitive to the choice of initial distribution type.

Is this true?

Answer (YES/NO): YES